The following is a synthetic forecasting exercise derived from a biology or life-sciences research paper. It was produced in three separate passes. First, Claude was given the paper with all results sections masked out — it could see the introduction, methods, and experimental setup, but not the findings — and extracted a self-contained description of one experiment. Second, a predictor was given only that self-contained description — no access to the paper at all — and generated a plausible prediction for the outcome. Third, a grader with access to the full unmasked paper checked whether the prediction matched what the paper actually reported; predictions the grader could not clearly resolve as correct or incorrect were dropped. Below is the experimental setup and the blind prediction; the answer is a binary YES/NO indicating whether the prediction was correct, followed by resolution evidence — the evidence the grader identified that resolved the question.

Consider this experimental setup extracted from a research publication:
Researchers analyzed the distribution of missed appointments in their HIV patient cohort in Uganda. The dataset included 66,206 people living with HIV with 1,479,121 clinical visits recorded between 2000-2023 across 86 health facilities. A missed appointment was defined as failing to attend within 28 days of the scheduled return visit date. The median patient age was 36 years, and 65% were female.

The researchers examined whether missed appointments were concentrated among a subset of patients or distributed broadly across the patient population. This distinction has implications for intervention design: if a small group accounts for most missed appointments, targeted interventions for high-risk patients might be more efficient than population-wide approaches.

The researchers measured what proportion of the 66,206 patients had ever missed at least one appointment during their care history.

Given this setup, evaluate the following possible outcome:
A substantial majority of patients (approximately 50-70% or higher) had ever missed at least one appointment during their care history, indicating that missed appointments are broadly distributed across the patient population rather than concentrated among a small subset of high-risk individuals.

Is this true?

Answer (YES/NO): YES